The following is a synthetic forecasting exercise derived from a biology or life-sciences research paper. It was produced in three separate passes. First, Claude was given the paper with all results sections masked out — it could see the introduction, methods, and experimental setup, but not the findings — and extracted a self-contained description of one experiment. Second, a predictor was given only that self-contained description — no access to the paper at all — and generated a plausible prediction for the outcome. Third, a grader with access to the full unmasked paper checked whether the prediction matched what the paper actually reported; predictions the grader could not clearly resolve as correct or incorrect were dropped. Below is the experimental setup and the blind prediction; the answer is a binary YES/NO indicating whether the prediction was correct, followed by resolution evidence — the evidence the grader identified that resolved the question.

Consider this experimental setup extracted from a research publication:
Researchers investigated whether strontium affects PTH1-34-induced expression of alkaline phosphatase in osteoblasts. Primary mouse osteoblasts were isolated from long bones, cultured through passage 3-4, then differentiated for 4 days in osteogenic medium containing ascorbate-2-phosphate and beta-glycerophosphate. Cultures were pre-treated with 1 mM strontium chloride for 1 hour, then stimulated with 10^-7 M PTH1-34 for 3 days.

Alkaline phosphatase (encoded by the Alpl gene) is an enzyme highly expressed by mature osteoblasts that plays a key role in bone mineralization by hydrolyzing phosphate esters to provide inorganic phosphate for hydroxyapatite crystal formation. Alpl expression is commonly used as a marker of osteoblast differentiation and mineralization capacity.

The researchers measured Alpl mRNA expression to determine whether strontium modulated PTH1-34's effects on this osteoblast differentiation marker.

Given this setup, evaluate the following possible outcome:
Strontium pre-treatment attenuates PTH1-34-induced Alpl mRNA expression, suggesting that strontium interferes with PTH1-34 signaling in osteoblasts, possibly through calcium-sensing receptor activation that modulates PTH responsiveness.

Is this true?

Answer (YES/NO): NO